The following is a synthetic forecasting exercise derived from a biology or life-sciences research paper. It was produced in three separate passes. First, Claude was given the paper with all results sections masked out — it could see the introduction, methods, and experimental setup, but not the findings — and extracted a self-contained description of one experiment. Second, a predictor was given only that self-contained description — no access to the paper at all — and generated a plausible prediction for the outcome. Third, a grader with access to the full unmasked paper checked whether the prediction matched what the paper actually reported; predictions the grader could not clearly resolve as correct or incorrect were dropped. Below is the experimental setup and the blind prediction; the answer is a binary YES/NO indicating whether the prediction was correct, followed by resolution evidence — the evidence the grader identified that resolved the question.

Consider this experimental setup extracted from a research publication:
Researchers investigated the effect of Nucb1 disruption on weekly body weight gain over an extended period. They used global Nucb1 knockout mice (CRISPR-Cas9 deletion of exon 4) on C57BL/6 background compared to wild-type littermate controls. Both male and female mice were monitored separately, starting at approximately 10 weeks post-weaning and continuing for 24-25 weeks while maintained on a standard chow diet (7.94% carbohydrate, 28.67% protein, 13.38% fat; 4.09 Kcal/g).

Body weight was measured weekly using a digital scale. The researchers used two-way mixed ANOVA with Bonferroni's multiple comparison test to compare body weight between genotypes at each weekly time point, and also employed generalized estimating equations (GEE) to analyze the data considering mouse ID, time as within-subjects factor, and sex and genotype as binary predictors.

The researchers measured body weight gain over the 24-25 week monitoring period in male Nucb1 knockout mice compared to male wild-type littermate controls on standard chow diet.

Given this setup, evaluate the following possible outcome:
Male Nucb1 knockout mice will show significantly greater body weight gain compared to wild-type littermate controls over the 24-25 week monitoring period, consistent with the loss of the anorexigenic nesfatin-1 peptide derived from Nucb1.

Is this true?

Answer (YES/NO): NO